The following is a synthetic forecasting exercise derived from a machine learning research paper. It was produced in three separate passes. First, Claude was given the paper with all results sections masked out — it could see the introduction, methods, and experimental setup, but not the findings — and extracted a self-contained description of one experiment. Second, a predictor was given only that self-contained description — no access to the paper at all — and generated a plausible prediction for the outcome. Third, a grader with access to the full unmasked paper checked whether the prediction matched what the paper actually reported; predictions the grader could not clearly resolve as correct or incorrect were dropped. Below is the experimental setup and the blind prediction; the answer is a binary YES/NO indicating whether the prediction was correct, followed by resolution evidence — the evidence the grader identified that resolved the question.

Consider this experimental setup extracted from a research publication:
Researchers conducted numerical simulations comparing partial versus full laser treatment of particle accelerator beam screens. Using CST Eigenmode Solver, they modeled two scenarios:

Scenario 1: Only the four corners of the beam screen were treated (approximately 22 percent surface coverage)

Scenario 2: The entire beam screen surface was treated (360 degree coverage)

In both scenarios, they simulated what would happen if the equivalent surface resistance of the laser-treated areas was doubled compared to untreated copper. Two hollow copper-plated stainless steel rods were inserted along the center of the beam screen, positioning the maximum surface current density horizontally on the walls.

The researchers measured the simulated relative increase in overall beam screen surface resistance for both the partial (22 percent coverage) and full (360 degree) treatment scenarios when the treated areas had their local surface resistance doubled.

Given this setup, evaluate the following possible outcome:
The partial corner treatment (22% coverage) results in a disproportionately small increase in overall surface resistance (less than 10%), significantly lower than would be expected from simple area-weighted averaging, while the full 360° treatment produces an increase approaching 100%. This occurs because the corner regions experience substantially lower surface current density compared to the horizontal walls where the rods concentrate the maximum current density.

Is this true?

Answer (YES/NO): NO